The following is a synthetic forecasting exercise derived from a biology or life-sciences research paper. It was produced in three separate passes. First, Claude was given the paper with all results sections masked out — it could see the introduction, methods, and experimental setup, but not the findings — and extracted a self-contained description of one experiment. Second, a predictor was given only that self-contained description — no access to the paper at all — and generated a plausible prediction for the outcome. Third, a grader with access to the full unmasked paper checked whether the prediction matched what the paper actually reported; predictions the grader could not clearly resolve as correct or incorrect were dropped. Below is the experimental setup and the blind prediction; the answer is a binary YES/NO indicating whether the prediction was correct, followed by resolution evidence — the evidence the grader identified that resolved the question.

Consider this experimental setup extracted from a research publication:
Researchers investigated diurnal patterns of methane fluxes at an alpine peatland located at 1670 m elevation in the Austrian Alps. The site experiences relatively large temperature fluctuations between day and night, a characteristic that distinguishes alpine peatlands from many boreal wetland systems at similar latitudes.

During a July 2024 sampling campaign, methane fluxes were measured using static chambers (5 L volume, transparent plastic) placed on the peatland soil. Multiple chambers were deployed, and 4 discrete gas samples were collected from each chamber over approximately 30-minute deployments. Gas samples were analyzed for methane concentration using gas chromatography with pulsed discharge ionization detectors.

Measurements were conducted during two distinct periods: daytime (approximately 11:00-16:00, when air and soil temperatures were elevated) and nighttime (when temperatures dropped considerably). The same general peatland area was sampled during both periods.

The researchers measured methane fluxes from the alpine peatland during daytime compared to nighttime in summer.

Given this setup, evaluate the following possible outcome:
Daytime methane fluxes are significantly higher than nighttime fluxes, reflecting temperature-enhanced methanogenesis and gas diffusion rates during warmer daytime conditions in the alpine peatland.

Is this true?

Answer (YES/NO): YES